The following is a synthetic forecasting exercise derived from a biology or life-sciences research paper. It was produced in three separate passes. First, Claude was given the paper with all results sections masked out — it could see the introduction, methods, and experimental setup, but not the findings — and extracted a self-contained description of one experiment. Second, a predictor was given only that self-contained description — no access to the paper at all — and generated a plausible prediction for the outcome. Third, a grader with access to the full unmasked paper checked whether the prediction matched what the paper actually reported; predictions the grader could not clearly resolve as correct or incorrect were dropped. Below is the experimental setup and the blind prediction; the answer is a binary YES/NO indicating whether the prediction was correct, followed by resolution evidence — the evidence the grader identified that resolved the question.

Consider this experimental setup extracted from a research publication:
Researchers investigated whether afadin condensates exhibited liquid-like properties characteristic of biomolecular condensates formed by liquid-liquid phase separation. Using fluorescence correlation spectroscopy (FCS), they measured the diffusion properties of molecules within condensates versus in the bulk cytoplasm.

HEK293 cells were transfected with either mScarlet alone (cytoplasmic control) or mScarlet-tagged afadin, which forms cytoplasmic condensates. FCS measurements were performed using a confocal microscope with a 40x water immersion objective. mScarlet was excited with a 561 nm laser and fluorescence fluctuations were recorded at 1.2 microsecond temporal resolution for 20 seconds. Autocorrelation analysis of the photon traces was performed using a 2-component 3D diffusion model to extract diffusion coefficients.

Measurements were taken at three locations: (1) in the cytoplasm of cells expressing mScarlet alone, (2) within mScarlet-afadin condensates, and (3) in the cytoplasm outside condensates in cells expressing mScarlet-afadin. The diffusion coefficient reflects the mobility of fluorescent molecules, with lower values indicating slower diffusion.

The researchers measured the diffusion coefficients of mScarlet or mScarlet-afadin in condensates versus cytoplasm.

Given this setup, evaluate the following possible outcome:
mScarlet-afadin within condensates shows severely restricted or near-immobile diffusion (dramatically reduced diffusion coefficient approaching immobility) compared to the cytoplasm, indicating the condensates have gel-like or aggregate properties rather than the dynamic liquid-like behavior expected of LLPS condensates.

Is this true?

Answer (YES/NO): NO